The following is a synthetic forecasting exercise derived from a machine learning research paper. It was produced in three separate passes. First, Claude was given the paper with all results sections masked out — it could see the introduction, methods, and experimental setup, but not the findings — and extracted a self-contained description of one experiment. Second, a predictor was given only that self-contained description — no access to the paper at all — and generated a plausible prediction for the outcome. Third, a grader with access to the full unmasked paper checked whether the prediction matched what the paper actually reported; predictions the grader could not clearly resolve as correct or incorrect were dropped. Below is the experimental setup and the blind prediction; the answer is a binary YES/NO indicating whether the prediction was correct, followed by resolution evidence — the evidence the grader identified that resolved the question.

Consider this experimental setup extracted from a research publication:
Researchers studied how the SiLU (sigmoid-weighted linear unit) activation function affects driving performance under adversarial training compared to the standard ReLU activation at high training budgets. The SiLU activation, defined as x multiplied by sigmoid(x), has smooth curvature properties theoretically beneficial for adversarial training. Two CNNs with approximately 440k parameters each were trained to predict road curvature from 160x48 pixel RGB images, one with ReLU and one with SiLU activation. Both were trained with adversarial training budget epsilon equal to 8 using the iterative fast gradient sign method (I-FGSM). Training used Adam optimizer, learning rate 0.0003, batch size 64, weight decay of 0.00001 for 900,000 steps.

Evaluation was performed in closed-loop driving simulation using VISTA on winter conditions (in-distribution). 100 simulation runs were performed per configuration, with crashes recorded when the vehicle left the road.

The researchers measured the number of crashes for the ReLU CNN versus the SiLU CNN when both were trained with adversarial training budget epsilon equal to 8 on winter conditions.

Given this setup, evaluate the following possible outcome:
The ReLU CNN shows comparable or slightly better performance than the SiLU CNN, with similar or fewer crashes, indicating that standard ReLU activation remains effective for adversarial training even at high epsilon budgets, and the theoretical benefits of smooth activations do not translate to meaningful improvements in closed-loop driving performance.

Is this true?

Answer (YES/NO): NO